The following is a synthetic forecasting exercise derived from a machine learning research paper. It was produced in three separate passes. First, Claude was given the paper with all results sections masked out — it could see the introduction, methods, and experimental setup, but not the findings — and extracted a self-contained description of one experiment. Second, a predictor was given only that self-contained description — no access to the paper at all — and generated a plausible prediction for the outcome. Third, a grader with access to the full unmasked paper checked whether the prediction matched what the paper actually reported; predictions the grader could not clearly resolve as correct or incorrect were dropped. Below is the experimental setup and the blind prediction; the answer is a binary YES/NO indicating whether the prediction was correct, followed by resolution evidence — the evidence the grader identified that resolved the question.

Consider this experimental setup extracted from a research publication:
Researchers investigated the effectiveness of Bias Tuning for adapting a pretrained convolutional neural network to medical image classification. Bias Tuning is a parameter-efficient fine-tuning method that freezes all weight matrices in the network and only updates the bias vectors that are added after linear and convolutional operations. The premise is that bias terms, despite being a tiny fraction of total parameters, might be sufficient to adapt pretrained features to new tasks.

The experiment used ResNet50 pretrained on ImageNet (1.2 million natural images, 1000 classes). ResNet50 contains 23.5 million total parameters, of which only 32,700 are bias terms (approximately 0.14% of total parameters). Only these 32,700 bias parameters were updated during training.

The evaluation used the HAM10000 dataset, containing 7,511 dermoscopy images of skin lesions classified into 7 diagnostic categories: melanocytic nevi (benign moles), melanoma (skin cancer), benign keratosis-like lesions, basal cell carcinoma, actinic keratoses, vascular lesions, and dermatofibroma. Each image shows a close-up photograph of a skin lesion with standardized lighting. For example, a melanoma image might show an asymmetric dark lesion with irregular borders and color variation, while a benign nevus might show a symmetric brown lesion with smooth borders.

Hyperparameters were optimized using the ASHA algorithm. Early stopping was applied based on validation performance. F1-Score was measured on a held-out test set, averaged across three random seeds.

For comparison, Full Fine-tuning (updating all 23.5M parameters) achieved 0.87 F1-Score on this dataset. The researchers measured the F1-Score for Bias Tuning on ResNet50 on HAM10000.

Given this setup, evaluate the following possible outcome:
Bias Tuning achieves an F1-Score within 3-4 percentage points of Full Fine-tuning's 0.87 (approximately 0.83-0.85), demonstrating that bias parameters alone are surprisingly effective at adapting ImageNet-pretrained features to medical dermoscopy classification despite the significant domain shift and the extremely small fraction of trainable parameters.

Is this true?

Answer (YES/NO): NO